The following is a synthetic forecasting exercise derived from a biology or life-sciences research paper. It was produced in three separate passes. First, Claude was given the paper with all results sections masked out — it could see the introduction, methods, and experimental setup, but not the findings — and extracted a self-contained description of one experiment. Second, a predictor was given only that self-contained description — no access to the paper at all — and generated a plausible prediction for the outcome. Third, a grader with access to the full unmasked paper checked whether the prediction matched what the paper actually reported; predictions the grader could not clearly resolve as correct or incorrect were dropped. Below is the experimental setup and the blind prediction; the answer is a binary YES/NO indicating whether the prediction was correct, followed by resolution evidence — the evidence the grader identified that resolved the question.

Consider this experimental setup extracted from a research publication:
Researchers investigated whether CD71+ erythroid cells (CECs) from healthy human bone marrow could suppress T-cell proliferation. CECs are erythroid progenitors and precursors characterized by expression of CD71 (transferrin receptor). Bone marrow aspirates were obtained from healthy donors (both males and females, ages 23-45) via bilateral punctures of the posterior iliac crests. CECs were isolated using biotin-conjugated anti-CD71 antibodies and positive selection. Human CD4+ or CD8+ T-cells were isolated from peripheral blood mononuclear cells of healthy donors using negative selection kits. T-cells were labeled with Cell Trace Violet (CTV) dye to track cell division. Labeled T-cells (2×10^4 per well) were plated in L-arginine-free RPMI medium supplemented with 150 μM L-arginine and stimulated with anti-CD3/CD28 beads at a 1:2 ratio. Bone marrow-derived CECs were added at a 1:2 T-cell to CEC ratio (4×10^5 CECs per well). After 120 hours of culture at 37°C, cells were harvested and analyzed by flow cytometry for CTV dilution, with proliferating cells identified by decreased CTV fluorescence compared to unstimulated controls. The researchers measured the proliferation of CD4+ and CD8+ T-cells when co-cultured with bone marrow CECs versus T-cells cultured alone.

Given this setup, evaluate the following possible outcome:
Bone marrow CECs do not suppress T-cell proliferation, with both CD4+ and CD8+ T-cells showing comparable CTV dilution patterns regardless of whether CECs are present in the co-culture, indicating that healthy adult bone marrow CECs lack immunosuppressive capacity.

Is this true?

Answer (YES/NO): NO